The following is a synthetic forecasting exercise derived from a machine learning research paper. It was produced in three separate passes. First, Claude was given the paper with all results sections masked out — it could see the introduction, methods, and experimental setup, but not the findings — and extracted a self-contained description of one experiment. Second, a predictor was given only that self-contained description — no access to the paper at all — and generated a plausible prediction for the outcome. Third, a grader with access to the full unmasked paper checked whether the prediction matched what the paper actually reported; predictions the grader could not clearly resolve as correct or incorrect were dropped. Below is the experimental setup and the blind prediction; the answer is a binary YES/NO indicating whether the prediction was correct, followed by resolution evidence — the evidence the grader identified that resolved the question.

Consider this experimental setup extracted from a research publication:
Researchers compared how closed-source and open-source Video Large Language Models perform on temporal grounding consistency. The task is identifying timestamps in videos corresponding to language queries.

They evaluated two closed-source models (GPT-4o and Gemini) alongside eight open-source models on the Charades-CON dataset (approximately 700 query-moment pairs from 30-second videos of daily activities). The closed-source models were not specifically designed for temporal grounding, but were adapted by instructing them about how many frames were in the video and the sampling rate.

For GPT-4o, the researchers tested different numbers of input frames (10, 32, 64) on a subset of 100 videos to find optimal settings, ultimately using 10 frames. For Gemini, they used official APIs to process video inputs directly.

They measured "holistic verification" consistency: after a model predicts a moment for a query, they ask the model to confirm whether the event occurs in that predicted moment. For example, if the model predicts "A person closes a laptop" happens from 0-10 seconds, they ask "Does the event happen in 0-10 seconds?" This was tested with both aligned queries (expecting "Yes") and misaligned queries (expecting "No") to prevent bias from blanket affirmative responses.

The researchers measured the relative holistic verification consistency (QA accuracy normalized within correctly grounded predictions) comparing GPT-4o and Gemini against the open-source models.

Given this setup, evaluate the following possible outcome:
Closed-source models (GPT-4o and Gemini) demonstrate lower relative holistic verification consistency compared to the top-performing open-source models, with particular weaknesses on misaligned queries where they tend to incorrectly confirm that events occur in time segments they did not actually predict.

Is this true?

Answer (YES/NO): NO